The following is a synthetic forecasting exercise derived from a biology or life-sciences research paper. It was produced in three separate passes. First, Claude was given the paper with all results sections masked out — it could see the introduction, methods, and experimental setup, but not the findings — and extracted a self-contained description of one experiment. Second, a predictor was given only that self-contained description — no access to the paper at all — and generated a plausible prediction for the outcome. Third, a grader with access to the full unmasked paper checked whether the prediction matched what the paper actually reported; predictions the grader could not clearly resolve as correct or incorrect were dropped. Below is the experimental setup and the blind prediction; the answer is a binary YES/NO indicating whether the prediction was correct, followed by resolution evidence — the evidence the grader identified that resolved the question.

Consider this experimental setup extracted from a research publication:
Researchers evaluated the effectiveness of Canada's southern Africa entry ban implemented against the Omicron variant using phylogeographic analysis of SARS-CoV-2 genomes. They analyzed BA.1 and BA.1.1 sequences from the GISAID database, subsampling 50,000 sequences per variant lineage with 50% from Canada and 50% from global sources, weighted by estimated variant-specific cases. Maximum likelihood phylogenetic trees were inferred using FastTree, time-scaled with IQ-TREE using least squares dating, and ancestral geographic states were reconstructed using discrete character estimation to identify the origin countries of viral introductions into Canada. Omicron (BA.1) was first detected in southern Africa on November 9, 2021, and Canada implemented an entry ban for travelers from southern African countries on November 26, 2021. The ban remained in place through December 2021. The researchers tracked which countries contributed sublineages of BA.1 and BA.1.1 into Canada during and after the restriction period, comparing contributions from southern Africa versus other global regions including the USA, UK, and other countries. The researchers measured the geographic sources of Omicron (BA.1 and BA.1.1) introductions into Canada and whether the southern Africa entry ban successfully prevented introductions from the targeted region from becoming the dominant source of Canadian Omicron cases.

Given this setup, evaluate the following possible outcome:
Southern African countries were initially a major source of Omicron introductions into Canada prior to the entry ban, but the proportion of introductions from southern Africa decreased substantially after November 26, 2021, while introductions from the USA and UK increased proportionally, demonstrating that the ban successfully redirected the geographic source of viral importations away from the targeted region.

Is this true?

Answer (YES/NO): NO